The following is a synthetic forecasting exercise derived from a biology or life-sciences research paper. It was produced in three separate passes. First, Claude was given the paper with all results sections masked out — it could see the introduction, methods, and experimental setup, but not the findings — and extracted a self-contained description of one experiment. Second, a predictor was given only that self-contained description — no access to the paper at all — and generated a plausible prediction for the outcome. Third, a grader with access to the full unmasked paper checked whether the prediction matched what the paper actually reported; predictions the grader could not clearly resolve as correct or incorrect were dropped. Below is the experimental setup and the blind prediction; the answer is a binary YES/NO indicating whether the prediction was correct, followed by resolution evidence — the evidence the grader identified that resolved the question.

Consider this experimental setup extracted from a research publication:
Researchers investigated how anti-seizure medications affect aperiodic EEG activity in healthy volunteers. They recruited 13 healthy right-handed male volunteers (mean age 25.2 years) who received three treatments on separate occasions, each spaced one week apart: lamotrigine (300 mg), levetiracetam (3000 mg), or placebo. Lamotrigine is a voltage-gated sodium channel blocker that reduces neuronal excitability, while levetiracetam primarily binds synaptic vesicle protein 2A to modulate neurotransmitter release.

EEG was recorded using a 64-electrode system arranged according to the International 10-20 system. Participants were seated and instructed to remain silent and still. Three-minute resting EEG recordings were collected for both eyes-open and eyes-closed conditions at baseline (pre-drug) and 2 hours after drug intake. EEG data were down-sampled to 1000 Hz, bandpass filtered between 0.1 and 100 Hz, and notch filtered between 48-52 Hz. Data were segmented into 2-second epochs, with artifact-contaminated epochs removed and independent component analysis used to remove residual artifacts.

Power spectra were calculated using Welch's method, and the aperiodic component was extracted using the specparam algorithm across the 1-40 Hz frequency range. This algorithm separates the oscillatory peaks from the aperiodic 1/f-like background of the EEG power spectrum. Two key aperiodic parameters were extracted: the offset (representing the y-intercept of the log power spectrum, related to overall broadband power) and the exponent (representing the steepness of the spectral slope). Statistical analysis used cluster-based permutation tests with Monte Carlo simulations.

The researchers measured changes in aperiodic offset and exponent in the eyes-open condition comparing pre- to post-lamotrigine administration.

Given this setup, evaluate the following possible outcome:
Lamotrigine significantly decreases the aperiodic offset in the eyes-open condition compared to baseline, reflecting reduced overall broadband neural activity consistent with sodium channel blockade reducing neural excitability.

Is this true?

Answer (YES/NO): YES